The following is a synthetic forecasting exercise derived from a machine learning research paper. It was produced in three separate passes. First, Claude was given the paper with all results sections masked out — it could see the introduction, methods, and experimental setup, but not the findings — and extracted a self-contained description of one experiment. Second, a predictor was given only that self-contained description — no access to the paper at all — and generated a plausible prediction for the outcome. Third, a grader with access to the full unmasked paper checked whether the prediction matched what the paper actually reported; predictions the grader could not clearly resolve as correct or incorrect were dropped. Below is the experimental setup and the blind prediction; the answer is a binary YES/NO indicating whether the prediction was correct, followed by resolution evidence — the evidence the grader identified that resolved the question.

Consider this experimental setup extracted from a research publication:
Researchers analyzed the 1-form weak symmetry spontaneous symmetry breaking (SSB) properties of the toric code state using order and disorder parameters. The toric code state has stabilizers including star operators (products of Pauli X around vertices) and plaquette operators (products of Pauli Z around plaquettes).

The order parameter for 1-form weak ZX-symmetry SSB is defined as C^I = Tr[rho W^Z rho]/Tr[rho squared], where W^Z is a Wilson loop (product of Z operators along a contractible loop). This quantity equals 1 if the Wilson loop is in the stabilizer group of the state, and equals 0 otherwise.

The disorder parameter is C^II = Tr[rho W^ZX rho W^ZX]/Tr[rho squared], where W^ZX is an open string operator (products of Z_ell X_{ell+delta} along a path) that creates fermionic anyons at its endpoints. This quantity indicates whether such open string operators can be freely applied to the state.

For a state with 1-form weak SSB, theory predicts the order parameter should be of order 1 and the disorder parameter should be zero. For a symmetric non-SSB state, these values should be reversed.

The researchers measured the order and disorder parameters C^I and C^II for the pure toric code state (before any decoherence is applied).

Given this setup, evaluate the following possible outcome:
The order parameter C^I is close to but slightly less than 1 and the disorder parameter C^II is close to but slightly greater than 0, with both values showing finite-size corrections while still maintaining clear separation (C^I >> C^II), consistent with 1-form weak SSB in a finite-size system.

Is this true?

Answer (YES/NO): NO